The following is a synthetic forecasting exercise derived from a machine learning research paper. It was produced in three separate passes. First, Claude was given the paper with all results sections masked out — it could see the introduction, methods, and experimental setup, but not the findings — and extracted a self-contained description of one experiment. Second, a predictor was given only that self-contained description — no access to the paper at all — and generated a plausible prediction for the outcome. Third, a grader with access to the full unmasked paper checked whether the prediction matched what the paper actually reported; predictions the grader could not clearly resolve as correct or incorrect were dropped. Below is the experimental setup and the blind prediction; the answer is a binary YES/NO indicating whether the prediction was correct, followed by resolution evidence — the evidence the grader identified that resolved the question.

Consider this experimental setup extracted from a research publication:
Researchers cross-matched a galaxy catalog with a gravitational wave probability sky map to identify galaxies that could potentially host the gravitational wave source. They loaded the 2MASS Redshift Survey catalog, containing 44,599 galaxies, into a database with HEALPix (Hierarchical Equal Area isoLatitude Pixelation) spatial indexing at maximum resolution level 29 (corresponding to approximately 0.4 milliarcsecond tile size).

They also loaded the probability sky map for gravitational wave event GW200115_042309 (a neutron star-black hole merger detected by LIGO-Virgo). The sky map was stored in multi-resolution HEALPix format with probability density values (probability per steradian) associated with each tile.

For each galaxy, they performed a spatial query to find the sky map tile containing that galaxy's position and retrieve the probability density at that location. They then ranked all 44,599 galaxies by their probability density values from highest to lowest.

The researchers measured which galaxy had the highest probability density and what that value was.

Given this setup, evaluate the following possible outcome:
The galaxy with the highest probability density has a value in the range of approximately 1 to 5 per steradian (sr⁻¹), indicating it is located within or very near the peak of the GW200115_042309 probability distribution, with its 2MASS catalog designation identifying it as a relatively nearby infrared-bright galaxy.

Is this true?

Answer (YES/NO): NO